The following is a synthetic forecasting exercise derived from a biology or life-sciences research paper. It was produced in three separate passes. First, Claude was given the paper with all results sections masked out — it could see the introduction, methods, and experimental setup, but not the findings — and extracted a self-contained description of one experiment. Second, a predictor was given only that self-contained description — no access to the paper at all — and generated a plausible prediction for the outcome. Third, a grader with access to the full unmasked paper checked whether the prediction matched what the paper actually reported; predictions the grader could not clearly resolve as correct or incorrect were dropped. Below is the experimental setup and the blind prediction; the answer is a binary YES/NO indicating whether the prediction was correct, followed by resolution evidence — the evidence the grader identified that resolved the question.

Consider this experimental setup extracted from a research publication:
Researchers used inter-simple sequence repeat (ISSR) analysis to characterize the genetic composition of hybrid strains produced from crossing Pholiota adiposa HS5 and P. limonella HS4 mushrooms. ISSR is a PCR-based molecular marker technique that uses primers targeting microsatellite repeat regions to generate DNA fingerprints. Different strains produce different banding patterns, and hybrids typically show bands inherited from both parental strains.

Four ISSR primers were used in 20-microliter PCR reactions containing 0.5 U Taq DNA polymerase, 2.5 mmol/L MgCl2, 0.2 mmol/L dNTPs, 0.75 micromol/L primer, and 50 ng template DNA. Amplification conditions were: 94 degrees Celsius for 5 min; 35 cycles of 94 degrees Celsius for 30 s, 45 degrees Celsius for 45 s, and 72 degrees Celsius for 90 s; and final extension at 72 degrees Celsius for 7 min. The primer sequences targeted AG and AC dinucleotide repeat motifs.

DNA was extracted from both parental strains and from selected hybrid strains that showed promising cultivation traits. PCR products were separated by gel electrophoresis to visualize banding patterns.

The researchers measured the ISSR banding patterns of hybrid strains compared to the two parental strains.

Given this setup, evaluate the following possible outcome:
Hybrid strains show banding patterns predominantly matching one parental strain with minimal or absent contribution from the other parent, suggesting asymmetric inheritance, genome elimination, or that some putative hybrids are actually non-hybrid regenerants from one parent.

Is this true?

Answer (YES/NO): NO